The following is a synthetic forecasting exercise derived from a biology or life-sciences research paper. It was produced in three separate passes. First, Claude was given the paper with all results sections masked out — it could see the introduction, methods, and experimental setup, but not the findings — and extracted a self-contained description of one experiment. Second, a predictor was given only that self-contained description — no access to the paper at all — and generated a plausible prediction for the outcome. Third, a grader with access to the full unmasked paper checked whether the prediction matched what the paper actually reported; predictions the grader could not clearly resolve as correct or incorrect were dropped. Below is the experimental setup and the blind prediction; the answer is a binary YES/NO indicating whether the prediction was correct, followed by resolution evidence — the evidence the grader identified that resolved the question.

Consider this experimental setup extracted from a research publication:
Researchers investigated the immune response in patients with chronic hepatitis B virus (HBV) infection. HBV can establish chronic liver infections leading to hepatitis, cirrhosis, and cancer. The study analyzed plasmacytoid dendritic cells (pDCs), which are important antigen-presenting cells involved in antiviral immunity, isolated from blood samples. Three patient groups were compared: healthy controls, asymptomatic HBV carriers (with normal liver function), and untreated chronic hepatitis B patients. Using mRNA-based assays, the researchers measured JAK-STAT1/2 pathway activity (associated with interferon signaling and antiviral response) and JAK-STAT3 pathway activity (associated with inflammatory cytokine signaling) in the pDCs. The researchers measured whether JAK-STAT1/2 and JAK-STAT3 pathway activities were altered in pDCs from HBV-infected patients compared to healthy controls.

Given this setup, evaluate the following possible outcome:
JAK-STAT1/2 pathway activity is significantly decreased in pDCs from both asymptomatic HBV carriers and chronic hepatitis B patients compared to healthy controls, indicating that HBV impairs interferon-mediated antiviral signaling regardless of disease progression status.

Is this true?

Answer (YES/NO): NO